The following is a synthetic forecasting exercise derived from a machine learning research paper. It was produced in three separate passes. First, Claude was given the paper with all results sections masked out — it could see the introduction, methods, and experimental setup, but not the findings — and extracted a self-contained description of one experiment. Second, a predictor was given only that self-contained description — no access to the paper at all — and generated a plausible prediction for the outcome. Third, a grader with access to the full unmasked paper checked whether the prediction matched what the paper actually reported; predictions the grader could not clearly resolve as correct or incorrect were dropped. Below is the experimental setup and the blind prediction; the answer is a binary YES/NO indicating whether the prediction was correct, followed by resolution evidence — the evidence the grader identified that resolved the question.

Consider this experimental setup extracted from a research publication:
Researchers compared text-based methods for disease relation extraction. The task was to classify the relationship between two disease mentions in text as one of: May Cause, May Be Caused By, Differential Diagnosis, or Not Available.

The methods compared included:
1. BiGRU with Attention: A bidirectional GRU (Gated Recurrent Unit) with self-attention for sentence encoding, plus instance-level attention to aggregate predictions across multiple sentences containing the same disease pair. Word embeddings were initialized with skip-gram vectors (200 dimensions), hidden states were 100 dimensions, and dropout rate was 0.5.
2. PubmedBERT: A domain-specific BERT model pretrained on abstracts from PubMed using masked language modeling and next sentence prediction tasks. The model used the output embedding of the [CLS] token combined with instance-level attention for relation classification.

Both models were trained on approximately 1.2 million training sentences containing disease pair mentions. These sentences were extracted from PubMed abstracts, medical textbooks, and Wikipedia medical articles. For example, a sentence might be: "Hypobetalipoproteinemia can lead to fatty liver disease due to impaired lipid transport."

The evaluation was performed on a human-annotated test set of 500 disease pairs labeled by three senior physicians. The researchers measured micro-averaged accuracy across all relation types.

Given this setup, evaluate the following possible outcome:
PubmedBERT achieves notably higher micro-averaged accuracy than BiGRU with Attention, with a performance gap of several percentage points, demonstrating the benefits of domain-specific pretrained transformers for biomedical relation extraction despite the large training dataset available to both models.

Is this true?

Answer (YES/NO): NO